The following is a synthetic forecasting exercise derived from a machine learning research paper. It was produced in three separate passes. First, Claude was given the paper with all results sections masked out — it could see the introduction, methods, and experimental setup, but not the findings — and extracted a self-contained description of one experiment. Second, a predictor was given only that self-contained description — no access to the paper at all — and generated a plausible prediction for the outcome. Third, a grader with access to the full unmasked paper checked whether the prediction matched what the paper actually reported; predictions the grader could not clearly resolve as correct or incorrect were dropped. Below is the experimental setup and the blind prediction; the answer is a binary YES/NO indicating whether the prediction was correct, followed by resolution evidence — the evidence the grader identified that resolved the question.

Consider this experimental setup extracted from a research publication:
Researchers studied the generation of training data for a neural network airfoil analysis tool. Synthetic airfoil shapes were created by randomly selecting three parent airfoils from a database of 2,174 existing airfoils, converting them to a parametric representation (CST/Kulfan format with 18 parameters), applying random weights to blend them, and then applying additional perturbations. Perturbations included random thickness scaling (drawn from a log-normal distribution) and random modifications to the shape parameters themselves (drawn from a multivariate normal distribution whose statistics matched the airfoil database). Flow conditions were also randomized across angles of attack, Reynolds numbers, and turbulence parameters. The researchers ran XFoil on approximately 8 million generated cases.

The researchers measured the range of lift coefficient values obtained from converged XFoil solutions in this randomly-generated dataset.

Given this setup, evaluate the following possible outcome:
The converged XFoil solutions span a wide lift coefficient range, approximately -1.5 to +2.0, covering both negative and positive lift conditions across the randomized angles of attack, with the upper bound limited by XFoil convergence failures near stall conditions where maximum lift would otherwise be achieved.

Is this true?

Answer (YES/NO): NO